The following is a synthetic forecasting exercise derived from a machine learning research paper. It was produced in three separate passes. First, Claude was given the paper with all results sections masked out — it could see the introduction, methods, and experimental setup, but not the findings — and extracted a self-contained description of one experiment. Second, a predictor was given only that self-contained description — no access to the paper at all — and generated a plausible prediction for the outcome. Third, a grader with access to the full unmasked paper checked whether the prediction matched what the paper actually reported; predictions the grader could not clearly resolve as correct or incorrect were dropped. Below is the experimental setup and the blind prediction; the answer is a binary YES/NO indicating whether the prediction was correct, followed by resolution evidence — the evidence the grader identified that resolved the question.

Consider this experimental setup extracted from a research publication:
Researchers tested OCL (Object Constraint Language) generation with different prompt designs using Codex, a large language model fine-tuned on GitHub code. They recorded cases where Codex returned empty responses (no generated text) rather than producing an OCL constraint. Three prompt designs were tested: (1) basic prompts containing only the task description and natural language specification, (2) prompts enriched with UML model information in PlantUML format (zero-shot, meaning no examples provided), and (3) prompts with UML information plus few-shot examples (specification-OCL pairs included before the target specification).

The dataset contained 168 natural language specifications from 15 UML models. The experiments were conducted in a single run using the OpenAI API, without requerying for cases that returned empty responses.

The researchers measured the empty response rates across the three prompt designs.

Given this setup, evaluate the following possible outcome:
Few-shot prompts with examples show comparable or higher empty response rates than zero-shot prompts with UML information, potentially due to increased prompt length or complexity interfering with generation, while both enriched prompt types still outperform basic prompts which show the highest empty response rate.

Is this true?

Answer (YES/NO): NO